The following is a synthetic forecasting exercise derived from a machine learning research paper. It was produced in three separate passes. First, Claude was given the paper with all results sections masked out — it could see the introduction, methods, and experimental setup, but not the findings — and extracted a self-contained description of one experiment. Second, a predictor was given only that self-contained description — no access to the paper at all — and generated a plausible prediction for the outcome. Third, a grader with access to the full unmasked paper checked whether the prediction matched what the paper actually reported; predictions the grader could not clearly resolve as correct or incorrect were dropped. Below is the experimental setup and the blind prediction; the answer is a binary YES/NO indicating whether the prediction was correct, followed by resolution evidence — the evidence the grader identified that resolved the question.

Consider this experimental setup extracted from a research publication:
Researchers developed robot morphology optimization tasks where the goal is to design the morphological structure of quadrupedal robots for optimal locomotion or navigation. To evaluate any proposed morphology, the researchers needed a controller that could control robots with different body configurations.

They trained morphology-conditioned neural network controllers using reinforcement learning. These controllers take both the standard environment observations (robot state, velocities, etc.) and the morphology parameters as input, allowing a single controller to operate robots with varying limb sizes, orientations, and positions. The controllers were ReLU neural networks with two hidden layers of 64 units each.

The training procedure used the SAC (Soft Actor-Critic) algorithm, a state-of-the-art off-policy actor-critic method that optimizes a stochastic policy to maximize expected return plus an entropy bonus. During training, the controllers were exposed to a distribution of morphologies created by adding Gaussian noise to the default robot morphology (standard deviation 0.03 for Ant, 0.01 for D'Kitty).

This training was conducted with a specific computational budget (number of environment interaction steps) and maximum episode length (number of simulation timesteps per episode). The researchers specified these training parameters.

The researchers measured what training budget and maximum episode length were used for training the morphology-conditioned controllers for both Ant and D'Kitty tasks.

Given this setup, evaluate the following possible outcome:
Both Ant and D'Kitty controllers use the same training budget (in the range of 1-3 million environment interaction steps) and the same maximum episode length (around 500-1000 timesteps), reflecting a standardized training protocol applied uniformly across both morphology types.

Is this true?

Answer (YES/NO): NO